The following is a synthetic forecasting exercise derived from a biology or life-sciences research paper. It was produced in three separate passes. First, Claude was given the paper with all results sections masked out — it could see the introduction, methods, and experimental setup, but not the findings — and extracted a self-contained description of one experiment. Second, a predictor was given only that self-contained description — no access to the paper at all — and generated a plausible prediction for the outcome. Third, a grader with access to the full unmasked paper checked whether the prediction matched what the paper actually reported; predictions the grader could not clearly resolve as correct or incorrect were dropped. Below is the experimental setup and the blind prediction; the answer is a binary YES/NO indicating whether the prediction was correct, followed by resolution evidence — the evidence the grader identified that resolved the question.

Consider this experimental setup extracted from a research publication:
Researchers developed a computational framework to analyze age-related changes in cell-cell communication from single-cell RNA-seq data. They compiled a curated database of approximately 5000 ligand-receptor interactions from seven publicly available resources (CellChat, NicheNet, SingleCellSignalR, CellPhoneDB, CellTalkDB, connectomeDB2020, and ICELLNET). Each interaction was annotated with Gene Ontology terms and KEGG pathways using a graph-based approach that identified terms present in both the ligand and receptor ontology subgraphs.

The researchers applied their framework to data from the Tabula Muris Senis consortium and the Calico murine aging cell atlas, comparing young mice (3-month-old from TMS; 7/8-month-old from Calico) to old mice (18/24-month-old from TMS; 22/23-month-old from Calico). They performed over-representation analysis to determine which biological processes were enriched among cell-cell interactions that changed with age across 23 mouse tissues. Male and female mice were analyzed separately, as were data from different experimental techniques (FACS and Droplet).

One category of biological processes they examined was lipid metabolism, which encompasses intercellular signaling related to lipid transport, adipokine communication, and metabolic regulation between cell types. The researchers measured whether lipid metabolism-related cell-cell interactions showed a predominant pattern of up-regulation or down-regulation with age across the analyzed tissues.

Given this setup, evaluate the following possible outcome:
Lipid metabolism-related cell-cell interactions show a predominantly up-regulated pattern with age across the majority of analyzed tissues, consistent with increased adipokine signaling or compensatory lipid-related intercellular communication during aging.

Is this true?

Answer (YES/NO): YES